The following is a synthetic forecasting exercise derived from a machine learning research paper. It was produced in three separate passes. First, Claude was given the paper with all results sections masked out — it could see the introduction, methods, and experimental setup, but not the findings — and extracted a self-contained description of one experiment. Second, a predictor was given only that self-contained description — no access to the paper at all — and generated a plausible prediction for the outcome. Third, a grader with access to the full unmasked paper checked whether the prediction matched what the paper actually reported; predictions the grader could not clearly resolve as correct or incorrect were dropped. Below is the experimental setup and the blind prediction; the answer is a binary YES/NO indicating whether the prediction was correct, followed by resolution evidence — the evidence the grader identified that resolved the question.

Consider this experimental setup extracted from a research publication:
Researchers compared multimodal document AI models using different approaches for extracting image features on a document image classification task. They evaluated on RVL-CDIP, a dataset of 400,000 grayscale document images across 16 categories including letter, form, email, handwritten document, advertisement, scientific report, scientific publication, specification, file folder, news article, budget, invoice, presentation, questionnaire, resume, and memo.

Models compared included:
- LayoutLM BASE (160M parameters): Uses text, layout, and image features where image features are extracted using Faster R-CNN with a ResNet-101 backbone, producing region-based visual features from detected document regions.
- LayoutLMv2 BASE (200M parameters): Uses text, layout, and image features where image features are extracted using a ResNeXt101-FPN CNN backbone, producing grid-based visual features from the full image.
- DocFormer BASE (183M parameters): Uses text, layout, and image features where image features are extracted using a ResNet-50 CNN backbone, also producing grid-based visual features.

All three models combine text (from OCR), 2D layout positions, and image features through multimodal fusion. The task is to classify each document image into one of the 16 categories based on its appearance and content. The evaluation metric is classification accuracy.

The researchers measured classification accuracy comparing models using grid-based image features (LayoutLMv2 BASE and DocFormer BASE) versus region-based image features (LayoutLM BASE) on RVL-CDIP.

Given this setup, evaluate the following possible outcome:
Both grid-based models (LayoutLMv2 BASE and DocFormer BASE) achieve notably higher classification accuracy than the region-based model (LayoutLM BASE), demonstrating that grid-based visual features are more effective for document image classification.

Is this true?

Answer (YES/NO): NO